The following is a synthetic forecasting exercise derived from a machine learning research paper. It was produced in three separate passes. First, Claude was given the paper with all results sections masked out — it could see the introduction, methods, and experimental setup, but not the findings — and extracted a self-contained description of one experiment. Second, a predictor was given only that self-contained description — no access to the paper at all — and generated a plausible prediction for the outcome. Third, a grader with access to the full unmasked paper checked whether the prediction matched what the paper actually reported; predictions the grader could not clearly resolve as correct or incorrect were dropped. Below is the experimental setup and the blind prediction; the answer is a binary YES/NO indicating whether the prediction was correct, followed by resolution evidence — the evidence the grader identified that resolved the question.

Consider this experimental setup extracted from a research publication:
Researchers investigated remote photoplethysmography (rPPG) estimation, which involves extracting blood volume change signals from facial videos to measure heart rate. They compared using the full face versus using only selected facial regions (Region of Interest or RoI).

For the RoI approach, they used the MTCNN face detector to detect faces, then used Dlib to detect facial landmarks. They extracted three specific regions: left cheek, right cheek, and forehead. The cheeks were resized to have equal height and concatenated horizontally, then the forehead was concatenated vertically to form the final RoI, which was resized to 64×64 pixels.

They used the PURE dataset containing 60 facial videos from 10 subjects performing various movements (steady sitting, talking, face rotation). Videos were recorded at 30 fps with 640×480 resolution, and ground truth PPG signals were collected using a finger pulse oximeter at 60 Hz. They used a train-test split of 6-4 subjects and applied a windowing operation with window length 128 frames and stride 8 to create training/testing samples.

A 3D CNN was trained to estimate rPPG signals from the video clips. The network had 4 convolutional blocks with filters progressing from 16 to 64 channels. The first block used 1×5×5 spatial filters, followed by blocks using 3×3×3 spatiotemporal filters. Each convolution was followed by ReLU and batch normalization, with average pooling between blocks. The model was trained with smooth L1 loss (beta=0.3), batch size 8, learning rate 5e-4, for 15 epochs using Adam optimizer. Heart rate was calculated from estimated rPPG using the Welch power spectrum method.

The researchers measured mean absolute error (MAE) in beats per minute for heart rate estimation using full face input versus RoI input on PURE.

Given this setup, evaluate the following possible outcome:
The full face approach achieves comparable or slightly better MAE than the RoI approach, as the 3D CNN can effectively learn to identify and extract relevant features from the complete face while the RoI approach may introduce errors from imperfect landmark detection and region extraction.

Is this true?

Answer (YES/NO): NO